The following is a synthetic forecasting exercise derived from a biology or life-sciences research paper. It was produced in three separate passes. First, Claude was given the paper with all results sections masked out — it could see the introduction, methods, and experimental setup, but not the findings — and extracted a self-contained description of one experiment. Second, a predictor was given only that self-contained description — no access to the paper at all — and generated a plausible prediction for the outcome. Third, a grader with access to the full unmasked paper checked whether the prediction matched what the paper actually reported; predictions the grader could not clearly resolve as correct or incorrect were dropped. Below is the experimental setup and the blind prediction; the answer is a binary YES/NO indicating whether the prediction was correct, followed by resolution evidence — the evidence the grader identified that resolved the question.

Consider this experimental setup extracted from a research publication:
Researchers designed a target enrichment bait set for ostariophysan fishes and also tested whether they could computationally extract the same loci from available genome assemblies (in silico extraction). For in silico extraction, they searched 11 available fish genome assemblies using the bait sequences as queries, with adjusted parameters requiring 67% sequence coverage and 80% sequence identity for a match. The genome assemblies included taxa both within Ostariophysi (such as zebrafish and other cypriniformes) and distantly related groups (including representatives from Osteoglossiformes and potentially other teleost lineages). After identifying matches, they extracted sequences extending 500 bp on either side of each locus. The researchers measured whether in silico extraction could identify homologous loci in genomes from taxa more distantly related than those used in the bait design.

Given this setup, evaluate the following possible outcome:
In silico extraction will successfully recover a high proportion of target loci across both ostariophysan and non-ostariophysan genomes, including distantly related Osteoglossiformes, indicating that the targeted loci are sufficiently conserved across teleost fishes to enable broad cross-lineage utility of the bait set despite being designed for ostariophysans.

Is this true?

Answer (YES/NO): YES